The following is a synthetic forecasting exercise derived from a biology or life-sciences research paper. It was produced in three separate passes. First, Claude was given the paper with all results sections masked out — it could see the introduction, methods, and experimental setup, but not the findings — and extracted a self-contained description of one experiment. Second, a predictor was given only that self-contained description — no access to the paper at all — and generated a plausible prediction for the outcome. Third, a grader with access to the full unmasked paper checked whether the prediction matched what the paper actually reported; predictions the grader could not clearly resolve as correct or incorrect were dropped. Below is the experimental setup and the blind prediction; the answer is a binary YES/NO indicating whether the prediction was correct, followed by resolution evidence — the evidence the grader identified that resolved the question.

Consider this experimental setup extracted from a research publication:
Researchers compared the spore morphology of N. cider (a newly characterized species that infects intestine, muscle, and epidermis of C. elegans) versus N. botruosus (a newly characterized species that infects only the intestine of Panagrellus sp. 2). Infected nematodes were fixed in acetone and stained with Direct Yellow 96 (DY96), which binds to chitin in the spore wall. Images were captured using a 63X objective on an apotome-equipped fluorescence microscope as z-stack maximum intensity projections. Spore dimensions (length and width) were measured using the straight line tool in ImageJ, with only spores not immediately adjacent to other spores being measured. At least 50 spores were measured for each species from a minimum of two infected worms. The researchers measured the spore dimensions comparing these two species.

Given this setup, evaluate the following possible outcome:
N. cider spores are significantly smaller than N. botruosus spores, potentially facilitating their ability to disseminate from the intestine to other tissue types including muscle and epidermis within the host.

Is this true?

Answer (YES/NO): NO